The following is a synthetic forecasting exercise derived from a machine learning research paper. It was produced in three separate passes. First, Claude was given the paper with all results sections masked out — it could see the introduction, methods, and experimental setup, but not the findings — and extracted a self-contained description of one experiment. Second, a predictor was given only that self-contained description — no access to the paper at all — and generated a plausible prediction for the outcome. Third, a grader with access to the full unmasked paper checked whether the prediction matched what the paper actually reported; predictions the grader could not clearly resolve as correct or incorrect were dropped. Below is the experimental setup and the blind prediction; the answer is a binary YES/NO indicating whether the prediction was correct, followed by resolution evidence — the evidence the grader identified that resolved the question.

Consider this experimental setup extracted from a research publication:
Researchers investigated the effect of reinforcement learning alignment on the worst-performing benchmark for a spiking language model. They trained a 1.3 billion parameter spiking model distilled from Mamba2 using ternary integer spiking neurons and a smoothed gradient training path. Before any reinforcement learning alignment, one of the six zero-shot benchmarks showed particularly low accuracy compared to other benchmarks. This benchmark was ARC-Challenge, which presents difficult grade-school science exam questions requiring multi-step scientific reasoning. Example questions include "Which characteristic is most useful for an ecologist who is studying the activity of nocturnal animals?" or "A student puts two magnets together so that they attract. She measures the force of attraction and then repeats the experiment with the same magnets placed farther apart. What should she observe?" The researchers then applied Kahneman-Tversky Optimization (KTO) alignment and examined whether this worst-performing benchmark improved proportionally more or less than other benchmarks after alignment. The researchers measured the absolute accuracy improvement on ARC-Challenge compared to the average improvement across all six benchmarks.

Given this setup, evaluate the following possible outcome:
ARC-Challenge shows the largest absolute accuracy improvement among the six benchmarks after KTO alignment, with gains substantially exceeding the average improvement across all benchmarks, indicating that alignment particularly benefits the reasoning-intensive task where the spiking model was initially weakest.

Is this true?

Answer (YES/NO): YES